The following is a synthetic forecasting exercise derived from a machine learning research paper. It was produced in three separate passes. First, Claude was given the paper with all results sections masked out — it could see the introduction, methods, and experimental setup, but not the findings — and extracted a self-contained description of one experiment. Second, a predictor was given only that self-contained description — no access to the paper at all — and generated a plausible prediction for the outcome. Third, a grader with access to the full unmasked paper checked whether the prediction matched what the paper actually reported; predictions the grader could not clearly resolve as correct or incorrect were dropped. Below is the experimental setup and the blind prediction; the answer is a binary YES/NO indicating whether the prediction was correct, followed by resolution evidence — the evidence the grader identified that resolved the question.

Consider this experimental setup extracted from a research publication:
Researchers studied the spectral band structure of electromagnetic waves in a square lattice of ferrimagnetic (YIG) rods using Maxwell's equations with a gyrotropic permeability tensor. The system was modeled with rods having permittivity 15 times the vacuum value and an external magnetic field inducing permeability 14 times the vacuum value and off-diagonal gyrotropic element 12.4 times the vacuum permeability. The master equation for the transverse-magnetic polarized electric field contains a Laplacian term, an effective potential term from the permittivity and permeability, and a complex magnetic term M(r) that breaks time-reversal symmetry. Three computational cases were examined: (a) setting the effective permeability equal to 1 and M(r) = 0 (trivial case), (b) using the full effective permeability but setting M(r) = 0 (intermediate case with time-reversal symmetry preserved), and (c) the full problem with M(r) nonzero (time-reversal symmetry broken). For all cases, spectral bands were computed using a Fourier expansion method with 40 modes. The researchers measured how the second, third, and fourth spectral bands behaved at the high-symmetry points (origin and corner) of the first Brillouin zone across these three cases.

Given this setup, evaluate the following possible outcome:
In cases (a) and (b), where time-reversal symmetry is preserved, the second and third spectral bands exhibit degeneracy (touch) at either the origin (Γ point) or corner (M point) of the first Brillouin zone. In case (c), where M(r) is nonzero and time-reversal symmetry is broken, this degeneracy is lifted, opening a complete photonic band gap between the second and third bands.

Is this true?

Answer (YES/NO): YES